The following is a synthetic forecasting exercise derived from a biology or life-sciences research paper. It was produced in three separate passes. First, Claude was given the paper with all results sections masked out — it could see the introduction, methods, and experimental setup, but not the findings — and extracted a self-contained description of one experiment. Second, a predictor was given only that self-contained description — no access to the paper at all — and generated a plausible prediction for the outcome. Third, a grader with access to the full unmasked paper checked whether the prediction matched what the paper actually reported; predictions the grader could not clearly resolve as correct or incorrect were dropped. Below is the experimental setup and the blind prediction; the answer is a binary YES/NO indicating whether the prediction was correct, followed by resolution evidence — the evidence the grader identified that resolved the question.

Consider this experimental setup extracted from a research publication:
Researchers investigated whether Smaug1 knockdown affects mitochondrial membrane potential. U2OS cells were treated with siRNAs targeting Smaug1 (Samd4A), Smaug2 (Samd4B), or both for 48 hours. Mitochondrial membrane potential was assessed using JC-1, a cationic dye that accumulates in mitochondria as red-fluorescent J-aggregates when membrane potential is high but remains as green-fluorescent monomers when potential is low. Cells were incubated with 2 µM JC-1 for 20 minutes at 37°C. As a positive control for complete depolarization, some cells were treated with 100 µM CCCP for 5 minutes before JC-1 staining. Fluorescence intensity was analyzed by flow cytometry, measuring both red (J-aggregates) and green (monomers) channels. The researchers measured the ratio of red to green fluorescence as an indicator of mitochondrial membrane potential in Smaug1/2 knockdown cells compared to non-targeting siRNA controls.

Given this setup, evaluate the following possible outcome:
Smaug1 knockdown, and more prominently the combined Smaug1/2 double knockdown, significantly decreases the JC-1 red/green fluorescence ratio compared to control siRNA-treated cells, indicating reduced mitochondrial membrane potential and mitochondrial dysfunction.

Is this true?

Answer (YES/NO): NO